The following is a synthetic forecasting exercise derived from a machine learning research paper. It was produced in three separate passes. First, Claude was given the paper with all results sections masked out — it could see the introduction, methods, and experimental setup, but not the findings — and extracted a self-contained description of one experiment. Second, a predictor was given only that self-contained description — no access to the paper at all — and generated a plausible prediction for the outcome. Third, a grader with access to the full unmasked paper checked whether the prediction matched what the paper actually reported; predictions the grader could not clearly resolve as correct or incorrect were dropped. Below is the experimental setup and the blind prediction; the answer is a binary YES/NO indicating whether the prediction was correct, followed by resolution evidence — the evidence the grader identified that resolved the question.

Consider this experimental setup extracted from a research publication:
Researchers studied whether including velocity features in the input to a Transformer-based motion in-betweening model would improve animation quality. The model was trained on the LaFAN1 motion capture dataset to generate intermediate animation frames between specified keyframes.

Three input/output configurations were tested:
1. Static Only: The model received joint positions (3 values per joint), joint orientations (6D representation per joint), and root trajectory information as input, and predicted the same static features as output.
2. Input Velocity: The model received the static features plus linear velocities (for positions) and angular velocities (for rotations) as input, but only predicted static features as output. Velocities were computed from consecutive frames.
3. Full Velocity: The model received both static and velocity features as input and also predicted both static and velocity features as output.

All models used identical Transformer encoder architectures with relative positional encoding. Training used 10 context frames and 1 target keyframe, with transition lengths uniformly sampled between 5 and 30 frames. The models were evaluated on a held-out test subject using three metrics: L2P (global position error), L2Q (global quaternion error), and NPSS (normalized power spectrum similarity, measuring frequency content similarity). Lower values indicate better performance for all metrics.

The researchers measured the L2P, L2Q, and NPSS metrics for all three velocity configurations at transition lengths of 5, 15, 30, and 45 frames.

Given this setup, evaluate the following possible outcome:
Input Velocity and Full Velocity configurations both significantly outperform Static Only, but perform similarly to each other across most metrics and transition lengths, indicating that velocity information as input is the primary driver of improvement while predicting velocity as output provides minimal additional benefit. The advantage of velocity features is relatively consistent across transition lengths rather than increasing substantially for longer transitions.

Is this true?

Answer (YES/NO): YES